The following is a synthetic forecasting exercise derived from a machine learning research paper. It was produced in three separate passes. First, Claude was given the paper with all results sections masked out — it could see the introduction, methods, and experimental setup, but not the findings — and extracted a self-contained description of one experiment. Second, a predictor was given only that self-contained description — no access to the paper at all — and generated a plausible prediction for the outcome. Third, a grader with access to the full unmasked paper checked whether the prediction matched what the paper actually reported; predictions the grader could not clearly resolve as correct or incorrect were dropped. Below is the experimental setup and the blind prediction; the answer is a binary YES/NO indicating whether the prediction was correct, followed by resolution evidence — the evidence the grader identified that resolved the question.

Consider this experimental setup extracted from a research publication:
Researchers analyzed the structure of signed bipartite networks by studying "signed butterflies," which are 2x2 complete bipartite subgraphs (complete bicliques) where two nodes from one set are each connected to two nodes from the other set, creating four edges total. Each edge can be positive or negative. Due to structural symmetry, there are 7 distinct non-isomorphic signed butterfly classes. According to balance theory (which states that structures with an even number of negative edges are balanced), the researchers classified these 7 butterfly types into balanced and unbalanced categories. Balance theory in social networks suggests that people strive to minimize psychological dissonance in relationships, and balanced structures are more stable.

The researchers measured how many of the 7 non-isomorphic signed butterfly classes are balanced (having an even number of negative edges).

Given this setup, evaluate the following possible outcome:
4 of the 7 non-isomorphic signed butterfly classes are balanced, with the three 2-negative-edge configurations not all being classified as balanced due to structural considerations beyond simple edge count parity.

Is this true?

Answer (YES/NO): NO